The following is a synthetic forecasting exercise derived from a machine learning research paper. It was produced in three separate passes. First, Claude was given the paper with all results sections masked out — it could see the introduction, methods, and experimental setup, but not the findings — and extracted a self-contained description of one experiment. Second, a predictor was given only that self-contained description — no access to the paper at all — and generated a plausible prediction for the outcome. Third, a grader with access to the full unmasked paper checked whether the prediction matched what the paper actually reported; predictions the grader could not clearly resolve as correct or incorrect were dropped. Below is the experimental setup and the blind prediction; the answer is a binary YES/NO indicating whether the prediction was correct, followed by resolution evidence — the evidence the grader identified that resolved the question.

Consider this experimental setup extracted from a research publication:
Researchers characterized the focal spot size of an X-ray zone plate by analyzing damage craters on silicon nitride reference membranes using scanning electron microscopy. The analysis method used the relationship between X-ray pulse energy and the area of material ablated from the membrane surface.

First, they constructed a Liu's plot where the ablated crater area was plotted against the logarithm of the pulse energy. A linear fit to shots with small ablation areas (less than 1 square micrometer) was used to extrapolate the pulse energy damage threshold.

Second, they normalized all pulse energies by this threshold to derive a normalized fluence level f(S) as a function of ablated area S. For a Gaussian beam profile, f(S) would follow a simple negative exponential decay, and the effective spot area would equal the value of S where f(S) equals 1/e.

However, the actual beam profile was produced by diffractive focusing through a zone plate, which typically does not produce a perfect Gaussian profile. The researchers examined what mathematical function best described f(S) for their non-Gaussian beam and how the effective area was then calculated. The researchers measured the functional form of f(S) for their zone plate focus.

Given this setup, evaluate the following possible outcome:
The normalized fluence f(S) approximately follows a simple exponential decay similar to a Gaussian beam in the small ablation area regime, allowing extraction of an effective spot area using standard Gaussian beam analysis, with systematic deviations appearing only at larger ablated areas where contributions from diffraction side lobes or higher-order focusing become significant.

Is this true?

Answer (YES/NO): NO